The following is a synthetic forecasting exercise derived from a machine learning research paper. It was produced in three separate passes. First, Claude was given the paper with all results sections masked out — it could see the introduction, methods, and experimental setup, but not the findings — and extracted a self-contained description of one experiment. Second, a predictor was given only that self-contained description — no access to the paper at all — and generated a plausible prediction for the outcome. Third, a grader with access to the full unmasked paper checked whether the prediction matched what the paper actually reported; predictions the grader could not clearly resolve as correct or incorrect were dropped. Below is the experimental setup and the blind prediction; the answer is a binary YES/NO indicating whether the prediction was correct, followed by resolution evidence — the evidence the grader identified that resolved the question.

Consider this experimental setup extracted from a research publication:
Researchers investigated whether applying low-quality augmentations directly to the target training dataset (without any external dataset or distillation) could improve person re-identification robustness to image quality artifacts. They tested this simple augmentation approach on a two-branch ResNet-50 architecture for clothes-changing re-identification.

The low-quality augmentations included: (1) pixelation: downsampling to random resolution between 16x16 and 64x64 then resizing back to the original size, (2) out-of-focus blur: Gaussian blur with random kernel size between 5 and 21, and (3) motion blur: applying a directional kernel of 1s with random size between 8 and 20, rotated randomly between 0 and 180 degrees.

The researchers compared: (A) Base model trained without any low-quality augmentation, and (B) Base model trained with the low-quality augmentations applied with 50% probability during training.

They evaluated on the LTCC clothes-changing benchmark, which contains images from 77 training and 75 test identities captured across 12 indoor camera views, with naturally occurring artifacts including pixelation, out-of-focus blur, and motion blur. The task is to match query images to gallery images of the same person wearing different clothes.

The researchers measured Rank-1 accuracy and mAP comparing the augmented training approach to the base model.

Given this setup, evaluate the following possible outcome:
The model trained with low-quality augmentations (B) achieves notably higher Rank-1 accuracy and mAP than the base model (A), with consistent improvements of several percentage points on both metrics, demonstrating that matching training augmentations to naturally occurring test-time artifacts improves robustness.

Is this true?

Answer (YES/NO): NO